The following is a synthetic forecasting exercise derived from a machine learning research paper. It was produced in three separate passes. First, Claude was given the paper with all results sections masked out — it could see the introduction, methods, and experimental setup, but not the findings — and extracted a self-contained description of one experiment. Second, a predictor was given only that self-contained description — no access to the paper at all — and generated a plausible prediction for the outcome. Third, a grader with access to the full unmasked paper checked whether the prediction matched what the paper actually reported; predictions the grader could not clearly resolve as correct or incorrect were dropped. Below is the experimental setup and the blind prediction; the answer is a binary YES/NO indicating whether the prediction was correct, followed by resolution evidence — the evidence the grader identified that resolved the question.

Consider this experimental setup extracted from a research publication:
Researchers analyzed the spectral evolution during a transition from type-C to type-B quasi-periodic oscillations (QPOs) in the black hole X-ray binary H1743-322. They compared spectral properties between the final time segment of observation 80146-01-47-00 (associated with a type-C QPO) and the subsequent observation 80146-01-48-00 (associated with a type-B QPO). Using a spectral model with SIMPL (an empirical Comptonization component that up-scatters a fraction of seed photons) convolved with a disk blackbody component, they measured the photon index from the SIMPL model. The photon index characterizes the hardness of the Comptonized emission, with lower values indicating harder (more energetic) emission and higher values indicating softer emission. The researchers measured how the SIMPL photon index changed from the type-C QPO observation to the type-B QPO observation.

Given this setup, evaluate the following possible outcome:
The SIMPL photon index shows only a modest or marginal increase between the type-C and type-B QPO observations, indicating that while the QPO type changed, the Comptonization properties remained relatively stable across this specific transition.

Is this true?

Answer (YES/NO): NO